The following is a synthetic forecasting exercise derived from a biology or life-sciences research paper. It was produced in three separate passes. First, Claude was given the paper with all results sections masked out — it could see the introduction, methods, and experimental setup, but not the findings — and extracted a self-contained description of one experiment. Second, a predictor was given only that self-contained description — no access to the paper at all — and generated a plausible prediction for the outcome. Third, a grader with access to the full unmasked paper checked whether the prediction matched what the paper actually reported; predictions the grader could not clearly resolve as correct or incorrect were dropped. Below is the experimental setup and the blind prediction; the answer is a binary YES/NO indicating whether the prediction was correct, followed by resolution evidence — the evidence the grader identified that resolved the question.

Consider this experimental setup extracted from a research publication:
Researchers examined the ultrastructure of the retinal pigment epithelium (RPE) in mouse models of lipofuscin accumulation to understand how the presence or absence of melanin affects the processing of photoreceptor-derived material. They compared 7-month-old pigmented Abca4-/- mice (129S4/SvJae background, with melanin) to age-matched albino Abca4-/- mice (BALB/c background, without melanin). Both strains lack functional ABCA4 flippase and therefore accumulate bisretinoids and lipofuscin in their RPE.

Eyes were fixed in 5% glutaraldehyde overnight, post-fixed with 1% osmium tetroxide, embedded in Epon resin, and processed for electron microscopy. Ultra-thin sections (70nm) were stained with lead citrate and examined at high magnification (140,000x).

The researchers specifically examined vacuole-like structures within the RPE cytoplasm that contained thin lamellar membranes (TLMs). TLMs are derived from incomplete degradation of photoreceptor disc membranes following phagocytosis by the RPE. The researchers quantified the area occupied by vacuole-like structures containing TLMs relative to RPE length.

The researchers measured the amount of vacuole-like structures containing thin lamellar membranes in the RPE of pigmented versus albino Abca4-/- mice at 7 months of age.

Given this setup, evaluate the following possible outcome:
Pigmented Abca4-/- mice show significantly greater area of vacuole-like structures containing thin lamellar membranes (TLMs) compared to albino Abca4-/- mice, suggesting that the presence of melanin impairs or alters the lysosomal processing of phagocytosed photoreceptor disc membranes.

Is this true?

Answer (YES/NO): NO